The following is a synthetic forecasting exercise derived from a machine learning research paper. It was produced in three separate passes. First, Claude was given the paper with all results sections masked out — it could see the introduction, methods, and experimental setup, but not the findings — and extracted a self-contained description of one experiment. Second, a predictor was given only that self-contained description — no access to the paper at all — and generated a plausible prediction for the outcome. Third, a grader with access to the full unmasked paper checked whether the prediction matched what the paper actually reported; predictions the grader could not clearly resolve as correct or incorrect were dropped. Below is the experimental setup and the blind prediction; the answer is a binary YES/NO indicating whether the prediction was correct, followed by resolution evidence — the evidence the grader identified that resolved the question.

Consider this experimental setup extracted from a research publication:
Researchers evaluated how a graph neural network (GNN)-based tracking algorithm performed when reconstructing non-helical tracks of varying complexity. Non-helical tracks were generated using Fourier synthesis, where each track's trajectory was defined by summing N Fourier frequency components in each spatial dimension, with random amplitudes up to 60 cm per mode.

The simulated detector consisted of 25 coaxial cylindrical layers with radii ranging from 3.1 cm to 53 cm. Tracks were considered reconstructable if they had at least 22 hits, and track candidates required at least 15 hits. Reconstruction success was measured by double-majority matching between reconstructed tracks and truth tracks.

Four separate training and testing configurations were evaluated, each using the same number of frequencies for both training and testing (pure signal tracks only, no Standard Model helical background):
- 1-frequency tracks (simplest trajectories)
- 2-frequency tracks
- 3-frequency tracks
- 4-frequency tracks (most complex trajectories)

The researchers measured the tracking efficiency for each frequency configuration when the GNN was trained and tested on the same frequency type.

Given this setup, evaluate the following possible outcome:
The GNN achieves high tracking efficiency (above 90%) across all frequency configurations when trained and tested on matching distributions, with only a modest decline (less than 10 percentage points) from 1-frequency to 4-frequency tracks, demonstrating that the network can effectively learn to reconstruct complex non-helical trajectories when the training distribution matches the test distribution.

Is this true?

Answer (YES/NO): NO